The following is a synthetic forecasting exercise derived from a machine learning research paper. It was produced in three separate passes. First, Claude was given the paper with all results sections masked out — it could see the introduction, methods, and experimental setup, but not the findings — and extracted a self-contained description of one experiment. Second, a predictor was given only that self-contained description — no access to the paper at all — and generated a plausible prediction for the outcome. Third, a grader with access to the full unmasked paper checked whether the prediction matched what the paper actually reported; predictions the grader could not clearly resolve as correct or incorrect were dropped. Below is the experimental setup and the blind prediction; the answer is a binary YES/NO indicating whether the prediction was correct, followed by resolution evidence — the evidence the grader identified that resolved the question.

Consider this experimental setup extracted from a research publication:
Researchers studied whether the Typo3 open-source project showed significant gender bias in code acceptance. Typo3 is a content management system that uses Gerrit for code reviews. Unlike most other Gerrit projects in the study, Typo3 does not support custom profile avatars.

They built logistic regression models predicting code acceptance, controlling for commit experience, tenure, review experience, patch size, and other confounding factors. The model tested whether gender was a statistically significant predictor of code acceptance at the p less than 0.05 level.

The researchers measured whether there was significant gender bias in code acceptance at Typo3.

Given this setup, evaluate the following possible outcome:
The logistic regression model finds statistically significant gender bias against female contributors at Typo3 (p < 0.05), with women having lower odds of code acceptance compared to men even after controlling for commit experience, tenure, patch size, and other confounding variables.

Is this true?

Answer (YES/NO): NO